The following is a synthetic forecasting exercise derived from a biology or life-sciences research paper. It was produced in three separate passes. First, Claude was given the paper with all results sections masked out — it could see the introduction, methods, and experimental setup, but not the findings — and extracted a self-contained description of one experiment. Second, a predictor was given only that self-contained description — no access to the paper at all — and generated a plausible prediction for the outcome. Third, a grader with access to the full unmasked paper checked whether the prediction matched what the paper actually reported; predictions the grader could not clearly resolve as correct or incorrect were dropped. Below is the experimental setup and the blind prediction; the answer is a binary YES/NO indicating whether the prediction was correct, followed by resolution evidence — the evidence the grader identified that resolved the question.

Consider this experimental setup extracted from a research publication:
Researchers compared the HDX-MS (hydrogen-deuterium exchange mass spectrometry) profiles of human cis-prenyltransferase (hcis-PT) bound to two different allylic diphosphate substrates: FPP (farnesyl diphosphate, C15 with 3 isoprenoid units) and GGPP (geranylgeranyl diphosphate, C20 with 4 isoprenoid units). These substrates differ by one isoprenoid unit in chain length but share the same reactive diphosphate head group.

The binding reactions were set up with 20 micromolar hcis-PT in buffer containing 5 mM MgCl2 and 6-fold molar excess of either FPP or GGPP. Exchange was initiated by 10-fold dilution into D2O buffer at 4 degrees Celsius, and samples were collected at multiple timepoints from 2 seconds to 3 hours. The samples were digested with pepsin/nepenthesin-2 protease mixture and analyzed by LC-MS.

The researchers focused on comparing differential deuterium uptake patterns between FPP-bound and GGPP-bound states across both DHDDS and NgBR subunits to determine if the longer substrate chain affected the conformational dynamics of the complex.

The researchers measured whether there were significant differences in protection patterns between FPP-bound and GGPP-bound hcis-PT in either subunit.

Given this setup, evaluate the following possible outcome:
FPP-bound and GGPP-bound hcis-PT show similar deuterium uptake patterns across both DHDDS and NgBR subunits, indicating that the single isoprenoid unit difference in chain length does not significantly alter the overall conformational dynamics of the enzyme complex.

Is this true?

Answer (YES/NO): YES